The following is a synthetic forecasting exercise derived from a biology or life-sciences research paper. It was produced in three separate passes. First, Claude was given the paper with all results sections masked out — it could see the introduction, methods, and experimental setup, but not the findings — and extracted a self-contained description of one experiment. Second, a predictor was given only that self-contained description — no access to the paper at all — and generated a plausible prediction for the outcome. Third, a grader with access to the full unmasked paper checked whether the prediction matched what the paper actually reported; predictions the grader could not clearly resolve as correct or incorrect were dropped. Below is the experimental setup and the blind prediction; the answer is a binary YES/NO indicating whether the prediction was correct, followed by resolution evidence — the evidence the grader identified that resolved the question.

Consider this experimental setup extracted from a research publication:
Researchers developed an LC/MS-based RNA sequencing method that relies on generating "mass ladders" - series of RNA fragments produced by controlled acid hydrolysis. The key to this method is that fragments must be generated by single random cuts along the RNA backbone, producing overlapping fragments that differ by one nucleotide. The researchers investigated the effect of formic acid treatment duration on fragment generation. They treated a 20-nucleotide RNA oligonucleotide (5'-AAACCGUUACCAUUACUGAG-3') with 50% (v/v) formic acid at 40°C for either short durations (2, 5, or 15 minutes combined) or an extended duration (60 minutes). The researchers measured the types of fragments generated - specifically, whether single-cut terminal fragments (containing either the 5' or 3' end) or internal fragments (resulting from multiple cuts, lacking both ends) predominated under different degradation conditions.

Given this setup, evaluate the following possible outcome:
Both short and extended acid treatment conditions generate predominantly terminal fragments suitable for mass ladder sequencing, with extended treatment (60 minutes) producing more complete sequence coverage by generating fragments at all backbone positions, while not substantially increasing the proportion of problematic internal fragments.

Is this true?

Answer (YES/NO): NO